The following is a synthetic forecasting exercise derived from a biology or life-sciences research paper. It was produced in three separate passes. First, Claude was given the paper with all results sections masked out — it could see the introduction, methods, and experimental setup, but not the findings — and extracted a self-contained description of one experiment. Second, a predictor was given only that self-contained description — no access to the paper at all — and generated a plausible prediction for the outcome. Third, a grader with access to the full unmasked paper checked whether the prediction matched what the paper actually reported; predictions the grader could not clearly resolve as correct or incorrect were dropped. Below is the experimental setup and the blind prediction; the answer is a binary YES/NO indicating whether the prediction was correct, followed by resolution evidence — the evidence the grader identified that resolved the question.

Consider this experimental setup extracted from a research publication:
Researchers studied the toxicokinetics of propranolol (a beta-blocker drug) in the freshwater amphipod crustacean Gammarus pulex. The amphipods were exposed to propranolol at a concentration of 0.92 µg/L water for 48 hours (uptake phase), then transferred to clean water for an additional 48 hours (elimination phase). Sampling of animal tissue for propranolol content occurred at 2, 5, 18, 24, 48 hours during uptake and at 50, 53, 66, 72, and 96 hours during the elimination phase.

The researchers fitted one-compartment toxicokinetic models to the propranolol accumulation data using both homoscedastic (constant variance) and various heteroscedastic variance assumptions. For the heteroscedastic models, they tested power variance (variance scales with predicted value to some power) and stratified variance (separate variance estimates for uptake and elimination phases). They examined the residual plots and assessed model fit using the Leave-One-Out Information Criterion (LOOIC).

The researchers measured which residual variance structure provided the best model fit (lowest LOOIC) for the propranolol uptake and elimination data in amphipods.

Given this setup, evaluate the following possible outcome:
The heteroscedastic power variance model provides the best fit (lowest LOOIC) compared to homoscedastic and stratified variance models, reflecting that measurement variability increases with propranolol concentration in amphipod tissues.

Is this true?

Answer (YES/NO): NO